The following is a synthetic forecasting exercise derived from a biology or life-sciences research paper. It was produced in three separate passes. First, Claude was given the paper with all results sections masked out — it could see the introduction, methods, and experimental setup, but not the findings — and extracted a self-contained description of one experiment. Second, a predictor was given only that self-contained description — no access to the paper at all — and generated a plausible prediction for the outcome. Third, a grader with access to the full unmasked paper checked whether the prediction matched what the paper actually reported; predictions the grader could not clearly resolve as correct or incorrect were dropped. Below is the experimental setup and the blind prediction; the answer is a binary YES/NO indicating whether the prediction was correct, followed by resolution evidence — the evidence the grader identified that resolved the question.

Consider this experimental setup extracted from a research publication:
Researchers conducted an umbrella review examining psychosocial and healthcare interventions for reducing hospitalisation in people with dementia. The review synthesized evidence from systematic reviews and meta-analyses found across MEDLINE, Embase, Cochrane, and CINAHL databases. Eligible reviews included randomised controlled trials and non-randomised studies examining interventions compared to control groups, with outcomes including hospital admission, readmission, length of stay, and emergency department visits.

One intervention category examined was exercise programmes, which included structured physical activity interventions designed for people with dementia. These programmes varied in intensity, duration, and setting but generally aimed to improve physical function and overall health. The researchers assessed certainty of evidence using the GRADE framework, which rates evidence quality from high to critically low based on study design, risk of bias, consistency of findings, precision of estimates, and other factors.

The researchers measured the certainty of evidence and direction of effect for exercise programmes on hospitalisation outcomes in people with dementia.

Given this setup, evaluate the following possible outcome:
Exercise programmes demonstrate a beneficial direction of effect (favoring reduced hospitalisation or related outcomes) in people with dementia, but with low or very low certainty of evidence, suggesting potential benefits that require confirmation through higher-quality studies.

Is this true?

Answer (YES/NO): NO